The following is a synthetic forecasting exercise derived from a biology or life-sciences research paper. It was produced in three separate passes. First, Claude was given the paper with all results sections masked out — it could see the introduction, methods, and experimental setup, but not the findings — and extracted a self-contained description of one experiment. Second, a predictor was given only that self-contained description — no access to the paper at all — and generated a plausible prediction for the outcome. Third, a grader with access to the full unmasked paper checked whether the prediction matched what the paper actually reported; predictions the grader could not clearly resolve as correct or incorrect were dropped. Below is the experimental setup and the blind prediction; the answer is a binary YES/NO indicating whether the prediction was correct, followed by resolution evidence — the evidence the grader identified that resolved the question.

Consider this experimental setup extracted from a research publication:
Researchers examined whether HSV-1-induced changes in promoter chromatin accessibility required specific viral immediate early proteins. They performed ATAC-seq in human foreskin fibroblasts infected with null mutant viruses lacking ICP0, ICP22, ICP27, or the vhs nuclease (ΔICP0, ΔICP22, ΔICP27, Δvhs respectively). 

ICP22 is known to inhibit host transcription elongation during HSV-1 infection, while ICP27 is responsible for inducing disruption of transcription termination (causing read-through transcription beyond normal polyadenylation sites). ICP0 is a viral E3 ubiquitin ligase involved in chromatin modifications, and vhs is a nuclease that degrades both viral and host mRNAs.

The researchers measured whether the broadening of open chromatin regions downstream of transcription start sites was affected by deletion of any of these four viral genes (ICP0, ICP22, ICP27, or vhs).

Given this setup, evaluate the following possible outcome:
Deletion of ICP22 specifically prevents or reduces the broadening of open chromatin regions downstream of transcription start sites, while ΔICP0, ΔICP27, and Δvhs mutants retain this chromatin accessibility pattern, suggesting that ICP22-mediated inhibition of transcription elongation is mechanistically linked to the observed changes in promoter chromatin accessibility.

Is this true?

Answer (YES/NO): NO